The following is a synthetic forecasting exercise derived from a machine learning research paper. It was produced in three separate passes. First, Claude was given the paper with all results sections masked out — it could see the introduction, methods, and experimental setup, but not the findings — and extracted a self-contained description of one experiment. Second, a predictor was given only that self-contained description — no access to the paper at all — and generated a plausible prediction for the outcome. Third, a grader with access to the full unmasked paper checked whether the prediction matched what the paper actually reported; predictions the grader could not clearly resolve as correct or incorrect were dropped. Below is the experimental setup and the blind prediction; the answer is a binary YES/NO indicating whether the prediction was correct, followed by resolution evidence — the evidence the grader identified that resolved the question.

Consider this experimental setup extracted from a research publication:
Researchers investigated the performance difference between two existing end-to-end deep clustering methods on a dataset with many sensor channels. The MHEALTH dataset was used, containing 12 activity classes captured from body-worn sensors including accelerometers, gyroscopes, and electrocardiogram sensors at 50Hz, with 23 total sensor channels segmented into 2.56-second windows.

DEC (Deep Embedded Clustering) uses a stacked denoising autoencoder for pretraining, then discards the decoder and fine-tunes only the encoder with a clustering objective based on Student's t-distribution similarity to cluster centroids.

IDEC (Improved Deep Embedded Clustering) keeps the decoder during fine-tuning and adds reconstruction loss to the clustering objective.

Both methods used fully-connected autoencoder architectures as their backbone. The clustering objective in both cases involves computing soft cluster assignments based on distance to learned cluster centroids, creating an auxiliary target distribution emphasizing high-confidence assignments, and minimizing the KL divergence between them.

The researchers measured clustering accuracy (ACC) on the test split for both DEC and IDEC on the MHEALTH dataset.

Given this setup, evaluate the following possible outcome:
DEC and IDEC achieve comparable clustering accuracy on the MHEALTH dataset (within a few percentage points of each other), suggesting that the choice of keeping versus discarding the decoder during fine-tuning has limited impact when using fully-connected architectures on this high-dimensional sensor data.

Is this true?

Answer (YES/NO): YES